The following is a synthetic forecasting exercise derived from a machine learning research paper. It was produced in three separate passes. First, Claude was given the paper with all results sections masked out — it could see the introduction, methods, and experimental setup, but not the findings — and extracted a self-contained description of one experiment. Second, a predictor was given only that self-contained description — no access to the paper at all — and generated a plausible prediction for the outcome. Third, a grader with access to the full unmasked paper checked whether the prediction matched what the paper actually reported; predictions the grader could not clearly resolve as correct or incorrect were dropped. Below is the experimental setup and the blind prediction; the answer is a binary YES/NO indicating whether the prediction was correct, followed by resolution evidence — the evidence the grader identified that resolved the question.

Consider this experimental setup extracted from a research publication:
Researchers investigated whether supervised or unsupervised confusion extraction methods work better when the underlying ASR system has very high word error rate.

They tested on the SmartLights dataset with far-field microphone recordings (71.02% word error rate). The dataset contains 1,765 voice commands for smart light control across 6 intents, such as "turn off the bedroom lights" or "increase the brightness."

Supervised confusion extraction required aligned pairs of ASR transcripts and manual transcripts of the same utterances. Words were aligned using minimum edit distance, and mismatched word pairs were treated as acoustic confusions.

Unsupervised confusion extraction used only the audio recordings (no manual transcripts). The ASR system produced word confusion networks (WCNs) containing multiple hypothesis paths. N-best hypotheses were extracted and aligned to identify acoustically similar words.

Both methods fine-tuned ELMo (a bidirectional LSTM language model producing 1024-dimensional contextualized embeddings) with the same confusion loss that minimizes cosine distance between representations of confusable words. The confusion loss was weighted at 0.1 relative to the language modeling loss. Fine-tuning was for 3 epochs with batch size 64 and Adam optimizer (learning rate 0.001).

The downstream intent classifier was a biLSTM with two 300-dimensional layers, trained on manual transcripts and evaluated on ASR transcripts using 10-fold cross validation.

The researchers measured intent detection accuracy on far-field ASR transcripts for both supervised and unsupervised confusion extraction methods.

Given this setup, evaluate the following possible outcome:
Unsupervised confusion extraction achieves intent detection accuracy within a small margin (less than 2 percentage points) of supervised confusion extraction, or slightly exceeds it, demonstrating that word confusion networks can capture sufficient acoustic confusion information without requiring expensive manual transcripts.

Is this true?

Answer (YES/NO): YES